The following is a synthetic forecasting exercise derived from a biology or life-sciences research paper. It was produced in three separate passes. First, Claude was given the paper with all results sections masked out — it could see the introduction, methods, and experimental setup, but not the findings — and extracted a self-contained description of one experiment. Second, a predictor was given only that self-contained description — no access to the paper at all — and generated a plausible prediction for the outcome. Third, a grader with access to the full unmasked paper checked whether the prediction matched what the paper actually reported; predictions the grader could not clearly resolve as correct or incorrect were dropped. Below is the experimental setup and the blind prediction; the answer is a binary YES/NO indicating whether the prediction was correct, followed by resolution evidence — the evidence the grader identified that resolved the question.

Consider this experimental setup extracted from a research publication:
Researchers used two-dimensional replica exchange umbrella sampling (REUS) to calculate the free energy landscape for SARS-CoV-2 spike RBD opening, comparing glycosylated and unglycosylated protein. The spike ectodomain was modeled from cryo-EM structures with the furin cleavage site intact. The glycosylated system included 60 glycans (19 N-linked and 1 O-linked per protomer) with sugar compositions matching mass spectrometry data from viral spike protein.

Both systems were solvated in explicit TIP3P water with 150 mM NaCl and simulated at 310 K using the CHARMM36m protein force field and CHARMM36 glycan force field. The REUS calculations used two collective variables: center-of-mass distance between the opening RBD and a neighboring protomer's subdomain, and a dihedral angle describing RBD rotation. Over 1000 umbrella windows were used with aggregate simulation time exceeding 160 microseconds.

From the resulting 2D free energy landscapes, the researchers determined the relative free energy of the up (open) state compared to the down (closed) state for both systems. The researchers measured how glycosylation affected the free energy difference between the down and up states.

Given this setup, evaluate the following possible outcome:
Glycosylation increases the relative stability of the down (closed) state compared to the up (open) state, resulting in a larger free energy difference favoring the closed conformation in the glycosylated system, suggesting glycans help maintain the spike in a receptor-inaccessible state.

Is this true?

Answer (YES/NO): YES